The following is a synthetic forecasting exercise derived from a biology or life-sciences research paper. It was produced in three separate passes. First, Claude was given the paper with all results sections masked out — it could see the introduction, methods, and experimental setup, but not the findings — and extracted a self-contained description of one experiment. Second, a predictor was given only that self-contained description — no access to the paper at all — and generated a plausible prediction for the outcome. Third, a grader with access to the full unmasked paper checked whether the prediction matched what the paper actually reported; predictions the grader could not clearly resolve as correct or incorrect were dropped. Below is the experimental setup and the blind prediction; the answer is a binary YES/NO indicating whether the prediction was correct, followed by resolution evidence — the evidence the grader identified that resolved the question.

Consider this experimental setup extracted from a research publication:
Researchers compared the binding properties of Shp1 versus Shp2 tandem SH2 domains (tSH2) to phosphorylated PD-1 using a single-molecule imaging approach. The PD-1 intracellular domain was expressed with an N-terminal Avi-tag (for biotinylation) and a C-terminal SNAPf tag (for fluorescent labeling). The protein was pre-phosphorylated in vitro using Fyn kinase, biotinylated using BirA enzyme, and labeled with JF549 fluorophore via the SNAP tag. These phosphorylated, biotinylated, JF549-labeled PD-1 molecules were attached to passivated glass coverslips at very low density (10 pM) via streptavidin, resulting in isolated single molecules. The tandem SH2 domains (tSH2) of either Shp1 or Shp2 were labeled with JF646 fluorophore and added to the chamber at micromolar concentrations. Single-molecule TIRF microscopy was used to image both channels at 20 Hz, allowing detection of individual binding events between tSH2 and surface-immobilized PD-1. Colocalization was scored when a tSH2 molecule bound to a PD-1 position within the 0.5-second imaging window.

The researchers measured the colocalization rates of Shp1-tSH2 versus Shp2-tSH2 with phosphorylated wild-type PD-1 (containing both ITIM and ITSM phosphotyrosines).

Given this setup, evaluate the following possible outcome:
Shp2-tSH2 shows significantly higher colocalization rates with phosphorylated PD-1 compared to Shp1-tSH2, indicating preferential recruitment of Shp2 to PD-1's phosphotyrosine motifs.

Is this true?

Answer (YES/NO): YES